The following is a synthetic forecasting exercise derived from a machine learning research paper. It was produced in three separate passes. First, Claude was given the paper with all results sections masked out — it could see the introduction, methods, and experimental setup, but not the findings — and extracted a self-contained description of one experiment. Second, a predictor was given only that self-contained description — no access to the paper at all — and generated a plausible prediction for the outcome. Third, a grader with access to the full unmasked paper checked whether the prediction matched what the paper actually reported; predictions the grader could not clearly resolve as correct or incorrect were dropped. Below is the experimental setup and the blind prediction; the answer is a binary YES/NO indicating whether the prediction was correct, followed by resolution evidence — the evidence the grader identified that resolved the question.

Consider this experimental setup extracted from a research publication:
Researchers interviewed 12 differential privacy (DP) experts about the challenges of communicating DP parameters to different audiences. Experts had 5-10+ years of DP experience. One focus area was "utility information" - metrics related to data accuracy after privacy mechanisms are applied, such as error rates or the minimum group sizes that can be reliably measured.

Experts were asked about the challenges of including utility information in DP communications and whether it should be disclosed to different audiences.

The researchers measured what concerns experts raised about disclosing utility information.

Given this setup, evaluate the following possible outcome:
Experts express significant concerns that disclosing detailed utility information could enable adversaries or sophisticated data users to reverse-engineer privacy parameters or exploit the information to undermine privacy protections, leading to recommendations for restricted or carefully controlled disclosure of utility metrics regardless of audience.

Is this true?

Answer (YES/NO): NO